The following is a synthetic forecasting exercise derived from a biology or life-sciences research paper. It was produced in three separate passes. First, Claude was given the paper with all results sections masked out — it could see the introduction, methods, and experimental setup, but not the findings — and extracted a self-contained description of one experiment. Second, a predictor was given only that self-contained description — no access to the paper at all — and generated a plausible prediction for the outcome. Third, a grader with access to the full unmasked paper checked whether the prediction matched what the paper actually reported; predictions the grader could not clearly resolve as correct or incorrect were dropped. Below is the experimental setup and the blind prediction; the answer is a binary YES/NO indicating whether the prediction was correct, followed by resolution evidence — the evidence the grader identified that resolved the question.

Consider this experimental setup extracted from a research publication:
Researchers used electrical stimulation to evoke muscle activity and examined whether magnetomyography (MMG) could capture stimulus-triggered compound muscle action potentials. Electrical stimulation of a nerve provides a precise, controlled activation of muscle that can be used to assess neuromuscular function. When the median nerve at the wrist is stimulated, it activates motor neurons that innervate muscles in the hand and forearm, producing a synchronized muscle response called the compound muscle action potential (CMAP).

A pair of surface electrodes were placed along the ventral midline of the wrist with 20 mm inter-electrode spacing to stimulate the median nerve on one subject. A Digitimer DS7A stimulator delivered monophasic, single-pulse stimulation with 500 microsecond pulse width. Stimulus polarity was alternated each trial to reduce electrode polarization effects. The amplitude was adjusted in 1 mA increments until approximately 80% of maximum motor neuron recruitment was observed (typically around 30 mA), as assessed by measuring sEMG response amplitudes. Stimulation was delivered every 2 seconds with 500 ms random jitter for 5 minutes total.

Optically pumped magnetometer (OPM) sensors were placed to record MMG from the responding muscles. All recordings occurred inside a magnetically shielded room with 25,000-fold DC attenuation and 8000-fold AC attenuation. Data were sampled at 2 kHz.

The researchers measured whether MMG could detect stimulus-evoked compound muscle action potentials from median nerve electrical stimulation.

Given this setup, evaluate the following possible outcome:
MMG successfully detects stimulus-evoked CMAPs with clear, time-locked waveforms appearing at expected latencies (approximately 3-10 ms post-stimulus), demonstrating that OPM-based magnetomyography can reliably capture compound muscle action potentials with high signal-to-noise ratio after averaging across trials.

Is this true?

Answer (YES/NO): NO